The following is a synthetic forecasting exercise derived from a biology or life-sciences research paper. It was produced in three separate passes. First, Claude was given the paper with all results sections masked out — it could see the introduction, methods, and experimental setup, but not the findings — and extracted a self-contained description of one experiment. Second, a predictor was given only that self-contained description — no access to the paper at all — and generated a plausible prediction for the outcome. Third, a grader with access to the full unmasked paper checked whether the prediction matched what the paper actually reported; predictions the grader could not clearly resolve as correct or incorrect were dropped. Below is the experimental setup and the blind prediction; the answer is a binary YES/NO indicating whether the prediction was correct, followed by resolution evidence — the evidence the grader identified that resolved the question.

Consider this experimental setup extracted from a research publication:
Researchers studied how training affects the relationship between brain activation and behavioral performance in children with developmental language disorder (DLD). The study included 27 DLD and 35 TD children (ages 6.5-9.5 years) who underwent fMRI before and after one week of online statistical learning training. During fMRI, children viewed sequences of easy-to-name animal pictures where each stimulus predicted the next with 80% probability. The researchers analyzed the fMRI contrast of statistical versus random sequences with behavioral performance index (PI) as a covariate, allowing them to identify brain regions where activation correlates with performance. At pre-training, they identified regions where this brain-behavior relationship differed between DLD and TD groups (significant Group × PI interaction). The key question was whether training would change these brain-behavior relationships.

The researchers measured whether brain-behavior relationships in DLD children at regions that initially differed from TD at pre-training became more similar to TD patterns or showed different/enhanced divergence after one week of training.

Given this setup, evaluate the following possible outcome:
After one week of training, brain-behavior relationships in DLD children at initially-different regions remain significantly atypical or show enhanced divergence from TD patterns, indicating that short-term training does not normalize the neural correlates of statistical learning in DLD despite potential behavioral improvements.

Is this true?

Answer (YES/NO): YES